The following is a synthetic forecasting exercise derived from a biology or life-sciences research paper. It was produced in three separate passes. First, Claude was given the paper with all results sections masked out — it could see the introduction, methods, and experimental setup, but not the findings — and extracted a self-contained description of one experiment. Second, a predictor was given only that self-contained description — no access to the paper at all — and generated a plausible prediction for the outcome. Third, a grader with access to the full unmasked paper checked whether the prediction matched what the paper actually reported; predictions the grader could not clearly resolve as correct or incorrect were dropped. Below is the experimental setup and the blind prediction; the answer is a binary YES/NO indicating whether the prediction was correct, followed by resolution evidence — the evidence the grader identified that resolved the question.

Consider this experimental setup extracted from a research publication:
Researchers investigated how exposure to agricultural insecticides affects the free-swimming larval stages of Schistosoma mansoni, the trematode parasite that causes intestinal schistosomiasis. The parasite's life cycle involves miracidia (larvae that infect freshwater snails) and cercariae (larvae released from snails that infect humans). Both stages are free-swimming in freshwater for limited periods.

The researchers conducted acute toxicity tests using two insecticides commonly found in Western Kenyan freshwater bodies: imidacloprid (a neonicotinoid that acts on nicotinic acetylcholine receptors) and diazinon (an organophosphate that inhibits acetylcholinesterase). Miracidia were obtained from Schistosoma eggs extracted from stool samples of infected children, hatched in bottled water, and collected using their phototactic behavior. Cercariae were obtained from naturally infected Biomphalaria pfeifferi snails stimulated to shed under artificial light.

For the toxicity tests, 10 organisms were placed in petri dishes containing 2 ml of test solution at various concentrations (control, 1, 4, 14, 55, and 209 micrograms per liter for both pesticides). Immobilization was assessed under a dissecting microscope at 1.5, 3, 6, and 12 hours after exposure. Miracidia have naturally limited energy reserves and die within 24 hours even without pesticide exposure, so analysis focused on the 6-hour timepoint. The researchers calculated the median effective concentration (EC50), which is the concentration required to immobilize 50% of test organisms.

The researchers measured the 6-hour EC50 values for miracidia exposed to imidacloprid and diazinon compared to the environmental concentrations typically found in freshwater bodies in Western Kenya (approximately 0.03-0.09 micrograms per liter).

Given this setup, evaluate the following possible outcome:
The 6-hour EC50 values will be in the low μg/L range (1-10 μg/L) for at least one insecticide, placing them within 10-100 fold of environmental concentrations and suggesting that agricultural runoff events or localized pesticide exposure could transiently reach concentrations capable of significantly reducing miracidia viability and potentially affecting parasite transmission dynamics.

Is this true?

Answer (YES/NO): NO